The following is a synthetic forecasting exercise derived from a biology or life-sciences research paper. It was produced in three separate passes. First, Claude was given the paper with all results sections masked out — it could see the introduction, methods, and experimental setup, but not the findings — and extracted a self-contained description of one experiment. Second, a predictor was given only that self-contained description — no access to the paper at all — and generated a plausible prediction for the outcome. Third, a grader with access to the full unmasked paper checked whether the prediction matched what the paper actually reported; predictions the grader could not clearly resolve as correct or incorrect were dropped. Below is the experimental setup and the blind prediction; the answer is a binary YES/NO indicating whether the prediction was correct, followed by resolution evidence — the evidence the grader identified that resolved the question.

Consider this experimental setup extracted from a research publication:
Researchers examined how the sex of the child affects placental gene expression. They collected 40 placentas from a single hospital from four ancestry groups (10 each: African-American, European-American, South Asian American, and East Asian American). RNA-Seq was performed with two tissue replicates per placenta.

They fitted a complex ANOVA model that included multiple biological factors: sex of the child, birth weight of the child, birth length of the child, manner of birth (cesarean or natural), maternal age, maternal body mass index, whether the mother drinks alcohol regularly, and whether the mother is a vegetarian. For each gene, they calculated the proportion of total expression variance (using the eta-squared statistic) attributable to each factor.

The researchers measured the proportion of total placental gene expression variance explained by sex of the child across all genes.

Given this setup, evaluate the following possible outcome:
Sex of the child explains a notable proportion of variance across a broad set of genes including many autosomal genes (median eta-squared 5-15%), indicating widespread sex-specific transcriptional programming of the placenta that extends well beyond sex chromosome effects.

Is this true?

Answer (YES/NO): NO